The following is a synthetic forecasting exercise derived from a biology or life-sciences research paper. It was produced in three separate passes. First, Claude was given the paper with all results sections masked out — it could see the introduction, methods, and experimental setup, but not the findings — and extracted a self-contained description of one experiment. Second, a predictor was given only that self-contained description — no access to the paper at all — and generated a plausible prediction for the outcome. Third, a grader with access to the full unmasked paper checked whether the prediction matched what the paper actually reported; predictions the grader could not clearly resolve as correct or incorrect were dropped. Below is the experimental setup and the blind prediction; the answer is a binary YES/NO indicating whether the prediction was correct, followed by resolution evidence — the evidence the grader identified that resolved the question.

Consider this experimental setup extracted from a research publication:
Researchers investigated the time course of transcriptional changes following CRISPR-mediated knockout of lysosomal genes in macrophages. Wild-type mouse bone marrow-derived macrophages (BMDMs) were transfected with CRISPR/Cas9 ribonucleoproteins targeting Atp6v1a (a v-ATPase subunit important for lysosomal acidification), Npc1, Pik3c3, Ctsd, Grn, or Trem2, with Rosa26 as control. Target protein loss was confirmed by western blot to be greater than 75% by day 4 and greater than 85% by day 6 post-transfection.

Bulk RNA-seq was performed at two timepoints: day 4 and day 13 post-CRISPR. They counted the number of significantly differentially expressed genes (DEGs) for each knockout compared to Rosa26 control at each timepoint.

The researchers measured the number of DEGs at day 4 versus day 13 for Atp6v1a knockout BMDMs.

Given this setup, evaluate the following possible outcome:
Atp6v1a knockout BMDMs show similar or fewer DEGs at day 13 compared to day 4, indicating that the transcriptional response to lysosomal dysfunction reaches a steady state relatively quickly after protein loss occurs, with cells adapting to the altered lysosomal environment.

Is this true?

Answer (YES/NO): NO